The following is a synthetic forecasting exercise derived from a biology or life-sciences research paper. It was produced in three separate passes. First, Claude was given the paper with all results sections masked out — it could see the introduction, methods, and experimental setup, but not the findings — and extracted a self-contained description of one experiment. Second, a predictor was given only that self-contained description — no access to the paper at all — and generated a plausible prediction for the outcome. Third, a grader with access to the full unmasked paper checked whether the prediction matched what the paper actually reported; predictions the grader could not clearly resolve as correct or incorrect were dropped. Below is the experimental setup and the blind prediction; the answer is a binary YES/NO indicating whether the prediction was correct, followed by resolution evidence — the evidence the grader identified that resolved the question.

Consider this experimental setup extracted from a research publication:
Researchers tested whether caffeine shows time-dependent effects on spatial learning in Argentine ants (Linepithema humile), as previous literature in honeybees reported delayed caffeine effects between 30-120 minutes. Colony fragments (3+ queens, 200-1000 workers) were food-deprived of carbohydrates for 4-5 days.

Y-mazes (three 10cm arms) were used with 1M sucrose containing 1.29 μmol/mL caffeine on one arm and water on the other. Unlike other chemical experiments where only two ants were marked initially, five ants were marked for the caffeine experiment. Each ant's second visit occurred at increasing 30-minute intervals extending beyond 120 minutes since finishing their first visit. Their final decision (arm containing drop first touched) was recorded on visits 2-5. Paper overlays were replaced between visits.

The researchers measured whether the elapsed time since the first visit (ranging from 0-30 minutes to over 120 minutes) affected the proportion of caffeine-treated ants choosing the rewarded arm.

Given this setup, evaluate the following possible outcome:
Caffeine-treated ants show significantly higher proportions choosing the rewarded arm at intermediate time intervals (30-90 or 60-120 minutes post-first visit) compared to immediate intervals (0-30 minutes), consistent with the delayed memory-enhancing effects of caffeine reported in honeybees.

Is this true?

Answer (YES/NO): NO